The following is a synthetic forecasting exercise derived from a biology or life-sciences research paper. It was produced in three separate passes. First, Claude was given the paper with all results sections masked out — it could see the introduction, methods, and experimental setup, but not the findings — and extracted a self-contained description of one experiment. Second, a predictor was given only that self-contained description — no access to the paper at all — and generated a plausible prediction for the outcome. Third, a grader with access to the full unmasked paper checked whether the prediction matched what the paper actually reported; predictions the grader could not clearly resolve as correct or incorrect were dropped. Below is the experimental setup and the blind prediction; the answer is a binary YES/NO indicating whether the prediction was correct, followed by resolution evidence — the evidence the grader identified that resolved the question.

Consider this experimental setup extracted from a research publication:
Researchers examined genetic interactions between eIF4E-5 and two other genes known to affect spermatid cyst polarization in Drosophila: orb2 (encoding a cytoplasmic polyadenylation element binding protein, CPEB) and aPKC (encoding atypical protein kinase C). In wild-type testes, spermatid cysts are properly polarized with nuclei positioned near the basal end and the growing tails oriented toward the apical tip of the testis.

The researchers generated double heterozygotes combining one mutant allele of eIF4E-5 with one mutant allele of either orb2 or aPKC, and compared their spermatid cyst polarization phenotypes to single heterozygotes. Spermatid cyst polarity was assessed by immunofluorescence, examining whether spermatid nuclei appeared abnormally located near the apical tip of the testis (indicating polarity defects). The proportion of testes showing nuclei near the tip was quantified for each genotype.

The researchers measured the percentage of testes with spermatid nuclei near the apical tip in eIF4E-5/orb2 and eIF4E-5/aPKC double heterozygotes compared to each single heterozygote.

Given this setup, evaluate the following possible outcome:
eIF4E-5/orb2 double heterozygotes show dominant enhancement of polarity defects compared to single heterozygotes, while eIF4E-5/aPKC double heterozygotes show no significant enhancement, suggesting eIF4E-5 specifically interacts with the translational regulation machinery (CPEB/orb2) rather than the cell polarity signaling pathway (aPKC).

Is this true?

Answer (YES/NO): NO